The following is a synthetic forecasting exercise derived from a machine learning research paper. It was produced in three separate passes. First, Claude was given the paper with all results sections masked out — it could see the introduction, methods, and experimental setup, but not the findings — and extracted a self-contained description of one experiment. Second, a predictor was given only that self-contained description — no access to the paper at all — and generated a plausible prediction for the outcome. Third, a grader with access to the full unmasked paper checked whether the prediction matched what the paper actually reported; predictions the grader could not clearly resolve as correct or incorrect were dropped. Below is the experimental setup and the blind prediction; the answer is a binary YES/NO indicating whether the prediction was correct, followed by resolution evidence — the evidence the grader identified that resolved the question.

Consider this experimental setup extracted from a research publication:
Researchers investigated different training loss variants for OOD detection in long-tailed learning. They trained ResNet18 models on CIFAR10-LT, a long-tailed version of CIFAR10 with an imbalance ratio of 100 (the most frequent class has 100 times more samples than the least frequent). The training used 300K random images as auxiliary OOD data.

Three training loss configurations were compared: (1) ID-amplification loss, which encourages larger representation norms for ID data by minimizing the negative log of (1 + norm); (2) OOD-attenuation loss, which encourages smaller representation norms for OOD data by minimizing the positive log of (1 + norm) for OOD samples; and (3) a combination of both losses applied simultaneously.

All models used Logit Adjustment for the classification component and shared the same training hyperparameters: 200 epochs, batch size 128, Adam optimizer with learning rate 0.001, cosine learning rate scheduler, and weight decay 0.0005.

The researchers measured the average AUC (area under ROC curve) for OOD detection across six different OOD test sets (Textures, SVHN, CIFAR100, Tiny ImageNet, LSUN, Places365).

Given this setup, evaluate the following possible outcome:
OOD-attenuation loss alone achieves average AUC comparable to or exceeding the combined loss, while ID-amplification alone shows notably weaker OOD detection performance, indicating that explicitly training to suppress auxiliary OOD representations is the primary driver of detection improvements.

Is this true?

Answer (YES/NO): NO